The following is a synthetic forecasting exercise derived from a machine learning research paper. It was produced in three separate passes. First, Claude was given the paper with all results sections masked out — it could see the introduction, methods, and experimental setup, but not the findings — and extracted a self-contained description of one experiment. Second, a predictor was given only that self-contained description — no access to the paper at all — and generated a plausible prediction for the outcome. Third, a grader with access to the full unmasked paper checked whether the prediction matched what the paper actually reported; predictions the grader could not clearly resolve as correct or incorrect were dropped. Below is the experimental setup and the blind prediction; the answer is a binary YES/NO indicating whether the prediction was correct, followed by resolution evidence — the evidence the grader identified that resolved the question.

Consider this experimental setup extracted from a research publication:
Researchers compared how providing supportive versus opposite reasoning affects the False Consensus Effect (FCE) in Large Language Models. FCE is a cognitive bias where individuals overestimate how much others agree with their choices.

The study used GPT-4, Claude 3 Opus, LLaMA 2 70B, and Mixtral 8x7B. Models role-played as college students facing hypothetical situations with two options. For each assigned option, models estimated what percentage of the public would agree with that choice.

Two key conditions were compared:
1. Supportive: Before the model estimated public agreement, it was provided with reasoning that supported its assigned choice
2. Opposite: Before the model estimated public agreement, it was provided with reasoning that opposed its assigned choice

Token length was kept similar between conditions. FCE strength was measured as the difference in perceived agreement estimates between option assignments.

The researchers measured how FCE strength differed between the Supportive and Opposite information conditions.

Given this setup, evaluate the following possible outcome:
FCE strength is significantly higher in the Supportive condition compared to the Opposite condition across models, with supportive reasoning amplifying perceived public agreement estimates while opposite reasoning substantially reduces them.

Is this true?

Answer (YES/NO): NO